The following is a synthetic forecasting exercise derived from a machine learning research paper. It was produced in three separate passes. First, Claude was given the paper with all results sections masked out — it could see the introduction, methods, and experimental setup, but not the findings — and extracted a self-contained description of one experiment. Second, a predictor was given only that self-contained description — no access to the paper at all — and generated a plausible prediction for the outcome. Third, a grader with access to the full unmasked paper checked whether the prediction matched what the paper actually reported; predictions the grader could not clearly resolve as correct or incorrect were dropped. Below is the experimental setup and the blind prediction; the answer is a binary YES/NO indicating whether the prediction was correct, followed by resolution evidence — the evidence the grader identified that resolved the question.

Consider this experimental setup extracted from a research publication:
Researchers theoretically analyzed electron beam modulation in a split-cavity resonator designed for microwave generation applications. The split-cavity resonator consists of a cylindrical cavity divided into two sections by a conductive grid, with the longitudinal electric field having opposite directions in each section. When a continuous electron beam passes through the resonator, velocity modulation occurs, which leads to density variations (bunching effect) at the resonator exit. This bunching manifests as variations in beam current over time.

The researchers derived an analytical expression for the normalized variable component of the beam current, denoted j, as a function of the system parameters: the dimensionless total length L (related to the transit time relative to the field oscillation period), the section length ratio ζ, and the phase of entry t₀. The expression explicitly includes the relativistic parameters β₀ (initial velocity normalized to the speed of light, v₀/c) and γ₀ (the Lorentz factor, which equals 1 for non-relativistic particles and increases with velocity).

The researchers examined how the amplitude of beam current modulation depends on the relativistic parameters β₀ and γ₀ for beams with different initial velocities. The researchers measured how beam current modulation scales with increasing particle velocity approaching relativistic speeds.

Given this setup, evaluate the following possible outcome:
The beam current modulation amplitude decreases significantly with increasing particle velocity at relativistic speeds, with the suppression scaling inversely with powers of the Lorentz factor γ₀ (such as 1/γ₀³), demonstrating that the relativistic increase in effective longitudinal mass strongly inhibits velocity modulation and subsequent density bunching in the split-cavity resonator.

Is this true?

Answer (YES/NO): YES